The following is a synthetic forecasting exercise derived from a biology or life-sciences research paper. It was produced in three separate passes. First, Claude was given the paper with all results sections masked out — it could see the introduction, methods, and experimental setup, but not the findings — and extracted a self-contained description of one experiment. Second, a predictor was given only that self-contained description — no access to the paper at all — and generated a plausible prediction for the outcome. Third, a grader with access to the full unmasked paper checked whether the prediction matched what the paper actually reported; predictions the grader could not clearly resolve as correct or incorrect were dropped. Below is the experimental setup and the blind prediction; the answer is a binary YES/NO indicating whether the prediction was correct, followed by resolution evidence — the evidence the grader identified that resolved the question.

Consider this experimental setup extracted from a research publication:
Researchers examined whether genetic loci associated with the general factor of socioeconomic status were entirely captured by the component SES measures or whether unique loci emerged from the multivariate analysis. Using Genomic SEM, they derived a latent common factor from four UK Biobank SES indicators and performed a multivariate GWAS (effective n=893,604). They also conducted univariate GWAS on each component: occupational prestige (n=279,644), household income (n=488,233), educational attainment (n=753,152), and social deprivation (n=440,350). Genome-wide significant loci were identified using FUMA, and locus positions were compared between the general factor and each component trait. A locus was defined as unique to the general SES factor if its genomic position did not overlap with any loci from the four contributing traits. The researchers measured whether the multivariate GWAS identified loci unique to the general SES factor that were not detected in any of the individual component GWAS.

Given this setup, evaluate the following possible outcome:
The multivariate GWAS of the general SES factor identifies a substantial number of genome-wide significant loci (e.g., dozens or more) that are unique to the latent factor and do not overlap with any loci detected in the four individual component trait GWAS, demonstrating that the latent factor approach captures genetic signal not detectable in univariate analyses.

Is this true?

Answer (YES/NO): YES